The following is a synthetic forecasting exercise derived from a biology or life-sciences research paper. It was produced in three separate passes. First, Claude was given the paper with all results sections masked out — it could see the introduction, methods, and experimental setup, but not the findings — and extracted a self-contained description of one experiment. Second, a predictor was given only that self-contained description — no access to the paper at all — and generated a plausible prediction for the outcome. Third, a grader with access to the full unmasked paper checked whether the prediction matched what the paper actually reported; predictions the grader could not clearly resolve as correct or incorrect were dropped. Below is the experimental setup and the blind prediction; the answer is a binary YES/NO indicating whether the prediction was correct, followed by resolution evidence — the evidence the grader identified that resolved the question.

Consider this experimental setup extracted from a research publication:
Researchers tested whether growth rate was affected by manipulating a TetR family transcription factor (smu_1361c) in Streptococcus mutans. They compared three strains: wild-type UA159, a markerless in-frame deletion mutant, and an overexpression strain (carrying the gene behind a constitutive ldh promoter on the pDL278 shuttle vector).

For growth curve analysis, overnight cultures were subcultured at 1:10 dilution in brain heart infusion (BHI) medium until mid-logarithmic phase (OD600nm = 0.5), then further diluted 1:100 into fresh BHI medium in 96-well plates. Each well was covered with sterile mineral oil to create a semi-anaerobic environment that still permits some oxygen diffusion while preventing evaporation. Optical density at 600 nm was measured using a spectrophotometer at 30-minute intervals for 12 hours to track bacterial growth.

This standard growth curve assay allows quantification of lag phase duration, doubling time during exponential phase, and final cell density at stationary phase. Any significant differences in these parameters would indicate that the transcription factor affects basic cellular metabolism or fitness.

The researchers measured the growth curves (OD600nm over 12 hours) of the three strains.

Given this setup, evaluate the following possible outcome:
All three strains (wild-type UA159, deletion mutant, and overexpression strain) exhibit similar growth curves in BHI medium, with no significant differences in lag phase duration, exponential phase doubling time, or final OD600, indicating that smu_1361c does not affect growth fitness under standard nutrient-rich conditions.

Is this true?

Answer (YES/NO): YES